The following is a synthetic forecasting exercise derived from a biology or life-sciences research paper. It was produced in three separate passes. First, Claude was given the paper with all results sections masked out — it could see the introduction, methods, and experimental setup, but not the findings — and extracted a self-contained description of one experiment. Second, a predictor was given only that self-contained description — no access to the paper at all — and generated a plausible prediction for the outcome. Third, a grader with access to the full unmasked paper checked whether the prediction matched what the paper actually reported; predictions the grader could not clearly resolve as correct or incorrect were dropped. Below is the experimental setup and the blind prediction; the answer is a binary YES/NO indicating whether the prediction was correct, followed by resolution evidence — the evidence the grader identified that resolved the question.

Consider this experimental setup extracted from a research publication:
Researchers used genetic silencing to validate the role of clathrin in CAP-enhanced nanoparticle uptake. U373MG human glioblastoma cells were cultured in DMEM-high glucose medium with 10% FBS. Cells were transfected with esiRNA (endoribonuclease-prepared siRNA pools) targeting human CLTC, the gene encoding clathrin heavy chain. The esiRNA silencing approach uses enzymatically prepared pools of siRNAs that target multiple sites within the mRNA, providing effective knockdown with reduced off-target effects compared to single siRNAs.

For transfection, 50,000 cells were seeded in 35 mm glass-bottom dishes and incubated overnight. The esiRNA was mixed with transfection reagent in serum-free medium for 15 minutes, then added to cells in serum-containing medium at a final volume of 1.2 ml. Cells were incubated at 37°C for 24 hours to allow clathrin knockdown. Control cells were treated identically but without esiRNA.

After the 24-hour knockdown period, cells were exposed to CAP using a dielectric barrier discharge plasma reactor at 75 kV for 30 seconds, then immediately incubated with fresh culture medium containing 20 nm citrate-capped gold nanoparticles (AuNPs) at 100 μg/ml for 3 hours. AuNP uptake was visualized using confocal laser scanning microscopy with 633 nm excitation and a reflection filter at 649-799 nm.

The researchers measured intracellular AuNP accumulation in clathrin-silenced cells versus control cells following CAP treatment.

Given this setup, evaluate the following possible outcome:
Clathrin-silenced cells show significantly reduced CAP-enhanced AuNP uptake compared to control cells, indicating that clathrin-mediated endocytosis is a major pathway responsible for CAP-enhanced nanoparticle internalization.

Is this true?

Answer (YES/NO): YES